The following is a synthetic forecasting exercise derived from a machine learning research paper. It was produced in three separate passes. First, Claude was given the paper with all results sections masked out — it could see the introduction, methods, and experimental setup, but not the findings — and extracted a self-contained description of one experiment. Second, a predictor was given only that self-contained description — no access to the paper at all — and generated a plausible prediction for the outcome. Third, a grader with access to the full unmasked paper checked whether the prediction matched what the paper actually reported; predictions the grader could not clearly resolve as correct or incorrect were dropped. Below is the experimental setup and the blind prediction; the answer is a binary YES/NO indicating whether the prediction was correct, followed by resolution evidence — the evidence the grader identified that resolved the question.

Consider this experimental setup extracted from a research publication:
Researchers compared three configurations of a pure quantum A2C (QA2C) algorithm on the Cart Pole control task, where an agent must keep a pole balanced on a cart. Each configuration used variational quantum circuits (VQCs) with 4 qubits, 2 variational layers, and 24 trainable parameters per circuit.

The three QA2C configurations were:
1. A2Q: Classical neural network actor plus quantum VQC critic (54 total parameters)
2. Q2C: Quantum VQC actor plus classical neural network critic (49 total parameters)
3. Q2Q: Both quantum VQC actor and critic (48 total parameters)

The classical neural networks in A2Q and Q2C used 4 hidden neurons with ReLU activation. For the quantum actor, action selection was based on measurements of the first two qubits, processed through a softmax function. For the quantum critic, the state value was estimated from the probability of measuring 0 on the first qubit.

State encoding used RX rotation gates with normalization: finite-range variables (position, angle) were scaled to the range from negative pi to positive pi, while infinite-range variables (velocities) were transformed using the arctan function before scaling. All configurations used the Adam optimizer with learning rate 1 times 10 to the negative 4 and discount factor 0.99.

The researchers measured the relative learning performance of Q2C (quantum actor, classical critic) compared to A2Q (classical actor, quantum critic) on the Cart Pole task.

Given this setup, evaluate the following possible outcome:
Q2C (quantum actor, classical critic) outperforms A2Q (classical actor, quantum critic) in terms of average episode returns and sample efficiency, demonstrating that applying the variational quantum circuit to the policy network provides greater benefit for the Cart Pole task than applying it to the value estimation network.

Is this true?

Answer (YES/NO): NO